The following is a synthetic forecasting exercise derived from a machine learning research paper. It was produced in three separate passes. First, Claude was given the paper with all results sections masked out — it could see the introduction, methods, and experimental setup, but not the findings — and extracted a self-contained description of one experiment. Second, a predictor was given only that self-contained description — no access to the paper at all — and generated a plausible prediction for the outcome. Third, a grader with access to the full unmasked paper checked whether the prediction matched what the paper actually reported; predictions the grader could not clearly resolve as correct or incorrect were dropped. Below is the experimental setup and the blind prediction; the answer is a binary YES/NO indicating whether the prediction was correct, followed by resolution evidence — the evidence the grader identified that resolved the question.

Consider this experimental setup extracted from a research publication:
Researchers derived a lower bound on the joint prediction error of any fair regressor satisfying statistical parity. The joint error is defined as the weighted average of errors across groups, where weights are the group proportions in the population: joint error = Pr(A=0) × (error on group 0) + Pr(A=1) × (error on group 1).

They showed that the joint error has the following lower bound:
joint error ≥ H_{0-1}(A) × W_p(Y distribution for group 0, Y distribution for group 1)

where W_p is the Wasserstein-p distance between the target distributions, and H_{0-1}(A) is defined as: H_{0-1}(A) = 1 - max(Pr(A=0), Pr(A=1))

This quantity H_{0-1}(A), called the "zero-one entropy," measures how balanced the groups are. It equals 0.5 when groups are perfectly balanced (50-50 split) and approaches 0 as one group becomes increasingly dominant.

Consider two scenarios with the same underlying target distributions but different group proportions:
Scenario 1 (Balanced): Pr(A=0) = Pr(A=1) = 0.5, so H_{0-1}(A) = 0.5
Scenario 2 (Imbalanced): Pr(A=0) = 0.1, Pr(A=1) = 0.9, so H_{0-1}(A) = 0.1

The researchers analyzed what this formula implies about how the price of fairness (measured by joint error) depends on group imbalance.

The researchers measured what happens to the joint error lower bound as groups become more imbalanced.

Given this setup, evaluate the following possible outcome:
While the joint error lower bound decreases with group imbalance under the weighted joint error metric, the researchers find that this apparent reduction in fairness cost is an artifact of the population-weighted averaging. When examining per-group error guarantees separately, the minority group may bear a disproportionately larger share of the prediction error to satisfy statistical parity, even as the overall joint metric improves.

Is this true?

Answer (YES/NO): YES